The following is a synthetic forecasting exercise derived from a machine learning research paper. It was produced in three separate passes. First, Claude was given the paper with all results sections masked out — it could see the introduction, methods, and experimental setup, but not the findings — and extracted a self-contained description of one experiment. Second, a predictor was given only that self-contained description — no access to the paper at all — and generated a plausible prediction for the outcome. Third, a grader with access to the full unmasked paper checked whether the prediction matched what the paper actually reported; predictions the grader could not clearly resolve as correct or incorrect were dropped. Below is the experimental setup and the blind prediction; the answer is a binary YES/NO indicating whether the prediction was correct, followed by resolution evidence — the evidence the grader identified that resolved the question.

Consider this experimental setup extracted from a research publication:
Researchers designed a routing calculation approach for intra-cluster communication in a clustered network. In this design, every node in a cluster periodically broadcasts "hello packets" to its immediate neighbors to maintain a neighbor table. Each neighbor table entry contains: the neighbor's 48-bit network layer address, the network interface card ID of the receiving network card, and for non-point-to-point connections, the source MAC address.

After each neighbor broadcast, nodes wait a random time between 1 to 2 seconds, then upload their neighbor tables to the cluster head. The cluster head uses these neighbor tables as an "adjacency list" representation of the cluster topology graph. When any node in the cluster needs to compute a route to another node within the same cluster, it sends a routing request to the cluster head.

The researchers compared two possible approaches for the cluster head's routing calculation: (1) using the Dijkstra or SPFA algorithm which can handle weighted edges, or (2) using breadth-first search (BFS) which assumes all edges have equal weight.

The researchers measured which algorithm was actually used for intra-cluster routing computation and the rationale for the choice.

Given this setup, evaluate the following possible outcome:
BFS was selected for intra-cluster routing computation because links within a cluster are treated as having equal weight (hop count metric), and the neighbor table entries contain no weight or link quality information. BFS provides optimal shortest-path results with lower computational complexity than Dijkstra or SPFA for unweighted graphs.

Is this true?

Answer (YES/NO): YES